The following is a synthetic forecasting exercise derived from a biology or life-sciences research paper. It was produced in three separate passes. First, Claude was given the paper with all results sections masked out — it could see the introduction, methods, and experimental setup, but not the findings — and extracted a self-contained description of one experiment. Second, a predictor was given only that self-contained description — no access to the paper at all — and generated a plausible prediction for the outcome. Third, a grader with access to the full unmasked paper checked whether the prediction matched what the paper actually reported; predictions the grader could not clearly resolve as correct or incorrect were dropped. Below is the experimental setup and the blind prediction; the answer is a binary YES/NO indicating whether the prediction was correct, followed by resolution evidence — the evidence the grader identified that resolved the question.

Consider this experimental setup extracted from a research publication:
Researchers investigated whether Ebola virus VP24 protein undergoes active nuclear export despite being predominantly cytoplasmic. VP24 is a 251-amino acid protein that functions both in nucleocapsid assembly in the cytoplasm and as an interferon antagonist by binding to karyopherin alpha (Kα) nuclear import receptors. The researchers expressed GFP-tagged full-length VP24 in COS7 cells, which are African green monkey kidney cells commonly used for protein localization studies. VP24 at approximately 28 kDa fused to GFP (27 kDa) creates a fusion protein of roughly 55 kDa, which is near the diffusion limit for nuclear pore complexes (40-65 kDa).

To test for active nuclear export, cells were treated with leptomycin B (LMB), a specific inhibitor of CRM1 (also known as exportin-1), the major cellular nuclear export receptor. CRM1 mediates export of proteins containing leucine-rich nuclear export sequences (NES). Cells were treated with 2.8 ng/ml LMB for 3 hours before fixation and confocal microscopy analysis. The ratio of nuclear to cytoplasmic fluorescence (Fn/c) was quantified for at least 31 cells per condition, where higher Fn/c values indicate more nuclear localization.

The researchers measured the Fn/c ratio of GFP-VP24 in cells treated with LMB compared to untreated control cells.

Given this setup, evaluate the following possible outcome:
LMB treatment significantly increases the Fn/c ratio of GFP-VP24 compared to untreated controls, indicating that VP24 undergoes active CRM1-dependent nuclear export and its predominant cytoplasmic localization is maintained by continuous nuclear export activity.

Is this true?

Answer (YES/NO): YES